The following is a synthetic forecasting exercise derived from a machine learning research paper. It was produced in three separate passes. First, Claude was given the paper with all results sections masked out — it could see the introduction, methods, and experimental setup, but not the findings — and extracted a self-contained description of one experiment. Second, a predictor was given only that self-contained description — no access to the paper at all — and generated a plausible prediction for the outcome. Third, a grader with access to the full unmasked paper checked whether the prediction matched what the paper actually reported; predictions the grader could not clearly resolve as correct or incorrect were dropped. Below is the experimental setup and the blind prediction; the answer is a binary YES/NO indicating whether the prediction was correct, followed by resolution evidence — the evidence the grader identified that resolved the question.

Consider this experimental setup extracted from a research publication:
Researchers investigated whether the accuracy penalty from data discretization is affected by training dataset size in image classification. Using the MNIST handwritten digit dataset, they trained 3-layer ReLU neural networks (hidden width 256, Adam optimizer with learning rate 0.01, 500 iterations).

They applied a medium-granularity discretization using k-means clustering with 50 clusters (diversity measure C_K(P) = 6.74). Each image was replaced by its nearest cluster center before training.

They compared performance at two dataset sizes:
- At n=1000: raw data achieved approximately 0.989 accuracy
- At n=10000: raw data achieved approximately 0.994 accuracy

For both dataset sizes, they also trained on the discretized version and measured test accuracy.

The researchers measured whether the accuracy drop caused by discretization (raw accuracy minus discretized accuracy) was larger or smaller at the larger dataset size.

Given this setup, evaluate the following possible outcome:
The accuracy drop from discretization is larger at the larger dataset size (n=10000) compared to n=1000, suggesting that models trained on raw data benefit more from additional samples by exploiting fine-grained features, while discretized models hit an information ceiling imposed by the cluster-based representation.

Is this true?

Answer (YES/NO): NO